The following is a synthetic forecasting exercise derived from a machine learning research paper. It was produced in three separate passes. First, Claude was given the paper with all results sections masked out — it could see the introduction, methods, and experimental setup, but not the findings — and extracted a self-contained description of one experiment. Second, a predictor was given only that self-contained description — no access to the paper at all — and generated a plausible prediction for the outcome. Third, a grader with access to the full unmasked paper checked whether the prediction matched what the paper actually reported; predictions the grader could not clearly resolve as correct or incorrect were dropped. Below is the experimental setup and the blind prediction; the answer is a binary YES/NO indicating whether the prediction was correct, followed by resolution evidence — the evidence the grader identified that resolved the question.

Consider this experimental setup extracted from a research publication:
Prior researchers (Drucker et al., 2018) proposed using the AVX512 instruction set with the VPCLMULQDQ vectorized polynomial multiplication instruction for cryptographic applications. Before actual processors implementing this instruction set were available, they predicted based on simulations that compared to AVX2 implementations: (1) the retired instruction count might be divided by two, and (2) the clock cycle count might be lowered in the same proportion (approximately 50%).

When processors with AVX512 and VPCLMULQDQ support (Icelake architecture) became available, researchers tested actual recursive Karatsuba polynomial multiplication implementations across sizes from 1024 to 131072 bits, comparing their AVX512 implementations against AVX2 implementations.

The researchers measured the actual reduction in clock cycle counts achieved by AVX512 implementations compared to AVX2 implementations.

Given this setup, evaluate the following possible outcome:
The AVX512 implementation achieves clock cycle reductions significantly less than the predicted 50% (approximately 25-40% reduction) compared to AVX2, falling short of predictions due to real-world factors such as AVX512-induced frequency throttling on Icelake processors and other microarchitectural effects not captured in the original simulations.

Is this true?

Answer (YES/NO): YES